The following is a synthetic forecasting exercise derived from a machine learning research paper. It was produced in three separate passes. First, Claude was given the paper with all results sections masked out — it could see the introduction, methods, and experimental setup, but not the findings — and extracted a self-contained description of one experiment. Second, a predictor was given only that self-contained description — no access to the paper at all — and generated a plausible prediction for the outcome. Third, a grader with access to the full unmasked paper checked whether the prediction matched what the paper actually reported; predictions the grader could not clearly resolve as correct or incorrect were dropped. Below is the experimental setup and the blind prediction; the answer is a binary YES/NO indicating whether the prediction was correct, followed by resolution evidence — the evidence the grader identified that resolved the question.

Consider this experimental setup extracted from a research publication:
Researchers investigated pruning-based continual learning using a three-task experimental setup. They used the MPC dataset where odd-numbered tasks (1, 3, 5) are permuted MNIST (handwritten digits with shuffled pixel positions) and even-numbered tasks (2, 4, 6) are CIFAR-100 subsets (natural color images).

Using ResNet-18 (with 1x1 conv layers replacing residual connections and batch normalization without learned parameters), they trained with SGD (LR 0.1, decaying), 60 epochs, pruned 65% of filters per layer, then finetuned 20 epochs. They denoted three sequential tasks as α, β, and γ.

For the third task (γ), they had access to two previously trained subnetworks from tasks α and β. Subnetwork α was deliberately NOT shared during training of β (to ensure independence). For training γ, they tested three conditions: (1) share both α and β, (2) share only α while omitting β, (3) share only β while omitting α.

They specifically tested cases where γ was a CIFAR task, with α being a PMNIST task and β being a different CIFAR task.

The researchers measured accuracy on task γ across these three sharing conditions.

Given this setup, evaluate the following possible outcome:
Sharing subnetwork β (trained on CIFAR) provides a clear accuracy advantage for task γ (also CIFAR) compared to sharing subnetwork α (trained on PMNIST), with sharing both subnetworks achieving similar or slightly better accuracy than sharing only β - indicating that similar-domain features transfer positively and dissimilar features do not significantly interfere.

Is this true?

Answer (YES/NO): NO